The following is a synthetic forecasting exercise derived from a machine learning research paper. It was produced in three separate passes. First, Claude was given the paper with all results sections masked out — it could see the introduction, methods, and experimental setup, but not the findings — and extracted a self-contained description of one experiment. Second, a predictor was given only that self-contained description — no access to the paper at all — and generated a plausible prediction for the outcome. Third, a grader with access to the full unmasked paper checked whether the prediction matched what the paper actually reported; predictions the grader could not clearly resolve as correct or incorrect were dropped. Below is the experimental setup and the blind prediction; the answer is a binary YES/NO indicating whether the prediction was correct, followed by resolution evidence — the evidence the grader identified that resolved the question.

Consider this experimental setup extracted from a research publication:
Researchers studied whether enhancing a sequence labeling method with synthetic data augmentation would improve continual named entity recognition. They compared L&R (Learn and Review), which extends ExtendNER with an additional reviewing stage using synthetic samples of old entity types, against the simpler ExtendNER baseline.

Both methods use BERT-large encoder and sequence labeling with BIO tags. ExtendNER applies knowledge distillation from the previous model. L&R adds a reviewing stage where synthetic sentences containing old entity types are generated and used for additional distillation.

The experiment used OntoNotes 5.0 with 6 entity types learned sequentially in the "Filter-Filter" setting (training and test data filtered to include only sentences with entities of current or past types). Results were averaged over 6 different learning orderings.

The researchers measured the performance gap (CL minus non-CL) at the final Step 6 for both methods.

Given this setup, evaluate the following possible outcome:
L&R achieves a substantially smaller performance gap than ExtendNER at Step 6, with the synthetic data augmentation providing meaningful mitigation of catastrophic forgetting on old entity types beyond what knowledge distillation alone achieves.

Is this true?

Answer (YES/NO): YES